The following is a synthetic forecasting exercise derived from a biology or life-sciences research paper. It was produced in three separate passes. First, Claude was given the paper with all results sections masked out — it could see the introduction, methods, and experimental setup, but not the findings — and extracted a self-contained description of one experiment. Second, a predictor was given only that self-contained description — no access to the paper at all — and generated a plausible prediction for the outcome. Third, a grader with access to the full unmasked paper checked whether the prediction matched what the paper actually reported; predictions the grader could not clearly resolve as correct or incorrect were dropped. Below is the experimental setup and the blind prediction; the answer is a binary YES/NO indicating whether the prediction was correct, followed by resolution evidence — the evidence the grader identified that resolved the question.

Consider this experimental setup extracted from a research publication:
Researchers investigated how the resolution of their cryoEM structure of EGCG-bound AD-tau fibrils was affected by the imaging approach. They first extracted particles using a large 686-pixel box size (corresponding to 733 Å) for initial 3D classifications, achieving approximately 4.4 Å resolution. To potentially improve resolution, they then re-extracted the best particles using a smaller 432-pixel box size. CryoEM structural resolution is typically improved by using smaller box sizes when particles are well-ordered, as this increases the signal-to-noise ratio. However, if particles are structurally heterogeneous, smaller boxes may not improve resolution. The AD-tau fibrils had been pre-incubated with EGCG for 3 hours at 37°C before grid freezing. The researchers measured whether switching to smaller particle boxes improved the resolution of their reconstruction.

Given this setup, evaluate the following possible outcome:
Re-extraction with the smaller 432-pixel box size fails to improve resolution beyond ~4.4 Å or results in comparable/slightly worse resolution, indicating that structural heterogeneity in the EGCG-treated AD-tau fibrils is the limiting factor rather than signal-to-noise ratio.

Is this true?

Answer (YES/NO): NO